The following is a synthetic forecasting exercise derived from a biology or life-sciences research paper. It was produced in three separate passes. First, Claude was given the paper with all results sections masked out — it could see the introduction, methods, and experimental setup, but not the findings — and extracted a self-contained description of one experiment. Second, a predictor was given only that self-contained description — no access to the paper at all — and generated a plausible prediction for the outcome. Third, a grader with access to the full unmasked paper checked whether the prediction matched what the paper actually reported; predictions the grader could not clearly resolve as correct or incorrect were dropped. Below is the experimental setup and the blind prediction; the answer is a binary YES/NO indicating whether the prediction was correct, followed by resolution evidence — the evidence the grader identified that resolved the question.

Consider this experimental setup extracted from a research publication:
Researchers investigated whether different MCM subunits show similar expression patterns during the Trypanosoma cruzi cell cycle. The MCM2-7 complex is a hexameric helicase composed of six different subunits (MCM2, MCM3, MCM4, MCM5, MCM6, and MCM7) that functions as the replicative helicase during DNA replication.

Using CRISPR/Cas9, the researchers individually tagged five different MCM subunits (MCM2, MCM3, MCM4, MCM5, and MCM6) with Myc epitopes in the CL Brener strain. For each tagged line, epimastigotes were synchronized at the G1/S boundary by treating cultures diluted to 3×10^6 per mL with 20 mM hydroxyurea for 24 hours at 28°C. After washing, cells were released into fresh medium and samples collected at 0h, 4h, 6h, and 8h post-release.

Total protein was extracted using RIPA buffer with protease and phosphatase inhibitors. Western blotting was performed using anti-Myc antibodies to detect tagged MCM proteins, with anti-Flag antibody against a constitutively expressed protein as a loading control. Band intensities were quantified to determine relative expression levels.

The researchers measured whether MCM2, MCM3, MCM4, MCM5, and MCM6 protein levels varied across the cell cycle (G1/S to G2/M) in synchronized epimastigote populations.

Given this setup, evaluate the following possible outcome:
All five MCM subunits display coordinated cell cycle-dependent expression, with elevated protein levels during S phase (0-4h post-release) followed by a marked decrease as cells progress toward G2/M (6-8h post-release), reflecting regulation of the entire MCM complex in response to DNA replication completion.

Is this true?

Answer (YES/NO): NO